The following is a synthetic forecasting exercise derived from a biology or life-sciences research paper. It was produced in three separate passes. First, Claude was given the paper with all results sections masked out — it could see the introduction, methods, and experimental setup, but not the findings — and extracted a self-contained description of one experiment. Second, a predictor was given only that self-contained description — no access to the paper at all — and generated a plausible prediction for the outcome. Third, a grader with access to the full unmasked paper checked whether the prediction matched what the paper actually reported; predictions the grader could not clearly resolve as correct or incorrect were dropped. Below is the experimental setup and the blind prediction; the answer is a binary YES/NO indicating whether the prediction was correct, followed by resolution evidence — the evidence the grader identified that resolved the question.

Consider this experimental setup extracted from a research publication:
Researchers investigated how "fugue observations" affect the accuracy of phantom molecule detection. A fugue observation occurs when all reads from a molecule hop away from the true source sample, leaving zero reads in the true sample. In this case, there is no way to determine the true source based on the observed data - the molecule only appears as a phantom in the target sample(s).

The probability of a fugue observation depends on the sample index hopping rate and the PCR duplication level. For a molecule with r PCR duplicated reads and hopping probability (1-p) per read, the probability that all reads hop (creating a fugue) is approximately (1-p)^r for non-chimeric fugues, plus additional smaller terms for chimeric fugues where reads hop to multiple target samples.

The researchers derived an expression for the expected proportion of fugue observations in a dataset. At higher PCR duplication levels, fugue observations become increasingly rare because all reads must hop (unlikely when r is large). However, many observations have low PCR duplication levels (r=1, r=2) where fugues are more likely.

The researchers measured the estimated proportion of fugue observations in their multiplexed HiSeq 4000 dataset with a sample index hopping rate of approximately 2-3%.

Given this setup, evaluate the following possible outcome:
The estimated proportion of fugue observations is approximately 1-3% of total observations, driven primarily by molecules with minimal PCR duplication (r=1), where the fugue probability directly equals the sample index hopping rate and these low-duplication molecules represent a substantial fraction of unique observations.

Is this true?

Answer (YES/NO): NO